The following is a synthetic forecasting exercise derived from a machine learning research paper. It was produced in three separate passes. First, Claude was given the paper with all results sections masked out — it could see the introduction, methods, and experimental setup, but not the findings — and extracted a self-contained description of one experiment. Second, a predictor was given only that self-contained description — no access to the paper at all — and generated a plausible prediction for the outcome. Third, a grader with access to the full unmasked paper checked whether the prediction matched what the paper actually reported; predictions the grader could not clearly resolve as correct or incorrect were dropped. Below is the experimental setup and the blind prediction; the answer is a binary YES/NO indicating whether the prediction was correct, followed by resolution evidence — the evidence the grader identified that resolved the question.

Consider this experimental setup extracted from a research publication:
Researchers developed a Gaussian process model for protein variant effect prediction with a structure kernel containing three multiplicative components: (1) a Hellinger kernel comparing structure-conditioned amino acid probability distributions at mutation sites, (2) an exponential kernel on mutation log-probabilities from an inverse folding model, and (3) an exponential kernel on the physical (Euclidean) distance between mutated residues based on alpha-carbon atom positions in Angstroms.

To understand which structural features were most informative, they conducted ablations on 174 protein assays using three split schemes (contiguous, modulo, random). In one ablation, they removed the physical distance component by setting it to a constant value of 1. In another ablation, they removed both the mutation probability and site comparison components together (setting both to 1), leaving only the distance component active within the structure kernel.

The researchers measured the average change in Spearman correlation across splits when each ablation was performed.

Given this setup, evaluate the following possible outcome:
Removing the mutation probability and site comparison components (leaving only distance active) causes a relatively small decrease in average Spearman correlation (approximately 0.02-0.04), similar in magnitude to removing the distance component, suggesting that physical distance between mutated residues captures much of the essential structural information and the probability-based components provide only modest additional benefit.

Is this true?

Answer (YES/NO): NO